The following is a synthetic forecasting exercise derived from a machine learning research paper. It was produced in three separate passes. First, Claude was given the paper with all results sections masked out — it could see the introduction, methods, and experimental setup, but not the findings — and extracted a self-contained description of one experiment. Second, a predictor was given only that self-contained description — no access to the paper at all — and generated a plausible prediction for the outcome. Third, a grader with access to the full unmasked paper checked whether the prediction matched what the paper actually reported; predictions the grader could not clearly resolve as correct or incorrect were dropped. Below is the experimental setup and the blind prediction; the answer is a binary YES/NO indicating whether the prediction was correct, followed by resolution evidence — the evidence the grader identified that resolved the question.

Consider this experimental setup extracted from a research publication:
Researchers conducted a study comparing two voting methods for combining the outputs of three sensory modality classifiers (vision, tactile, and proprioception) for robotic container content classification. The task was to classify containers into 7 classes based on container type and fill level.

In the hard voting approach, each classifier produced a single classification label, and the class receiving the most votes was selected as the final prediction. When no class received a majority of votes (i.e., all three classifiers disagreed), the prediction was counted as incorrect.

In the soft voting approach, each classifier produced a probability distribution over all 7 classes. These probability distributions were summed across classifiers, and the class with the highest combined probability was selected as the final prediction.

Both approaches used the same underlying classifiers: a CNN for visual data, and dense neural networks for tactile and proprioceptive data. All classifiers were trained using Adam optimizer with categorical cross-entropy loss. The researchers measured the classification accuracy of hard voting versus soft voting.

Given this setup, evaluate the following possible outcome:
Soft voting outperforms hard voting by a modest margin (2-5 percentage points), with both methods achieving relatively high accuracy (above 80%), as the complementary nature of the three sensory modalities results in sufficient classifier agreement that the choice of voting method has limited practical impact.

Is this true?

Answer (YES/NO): NO